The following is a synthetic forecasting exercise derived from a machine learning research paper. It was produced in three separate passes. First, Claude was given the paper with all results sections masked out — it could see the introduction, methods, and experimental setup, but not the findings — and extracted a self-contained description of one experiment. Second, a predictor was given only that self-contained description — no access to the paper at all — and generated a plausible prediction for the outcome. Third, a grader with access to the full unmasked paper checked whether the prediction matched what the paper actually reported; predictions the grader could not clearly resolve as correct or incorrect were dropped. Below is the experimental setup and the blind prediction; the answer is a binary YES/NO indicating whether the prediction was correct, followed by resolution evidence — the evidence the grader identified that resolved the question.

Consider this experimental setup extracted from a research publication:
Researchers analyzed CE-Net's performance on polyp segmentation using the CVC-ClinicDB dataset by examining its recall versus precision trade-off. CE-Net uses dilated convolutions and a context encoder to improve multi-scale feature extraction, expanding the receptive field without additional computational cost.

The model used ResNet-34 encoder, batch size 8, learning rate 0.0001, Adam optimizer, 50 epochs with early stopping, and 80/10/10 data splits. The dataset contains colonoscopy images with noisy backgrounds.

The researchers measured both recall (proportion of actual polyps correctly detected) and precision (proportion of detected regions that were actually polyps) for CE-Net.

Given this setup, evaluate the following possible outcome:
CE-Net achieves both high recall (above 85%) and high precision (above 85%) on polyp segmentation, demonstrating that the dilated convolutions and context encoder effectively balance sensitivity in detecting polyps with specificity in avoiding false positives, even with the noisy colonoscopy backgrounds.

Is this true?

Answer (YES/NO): YES